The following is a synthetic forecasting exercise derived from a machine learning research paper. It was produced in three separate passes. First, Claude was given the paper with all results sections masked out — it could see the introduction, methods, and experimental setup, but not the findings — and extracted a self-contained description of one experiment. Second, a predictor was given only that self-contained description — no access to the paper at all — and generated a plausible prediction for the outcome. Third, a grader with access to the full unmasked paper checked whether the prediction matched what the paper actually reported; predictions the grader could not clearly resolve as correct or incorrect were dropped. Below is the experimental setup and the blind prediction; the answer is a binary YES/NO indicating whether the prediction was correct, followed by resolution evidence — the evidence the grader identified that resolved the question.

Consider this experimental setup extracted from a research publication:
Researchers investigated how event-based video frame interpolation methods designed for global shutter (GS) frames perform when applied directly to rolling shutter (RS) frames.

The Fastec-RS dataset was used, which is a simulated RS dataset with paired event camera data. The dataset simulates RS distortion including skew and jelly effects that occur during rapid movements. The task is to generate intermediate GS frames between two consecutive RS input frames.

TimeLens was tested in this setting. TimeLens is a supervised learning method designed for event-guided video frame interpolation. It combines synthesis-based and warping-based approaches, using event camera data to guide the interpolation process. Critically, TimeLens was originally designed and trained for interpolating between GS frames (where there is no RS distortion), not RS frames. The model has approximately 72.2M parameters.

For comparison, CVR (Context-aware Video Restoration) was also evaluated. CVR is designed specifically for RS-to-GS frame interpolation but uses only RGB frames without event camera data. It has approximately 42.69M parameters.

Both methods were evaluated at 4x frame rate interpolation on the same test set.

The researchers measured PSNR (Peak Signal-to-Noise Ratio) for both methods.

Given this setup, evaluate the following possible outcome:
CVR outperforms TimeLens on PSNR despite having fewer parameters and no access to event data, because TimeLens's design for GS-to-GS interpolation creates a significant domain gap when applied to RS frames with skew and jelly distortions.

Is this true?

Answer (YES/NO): YES